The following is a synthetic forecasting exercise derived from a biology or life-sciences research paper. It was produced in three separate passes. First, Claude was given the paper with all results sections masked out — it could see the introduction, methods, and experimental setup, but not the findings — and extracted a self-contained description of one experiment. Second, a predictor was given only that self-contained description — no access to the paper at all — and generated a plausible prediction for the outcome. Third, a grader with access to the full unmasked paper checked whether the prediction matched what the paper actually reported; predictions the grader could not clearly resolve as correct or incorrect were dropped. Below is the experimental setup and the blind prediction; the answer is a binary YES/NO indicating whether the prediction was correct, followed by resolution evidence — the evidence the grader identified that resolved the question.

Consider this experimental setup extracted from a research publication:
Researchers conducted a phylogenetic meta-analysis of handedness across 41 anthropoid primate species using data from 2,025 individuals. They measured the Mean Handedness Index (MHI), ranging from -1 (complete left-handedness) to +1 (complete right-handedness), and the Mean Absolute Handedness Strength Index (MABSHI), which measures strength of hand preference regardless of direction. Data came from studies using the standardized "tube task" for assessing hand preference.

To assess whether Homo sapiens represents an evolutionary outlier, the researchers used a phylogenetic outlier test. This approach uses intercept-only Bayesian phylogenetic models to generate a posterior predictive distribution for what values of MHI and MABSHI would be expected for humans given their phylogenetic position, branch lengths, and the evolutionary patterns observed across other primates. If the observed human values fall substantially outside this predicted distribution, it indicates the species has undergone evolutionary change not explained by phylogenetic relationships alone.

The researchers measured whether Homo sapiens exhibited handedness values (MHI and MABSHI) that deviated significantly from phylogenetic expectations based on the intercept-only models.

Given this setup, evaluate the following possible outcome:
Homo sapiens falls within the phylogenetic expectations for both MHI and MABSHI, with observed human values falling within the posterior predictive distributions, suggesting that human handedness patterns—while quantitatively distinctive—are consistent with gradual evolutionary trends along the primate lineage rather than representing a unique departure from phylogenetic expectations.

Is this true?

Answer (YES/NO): NO